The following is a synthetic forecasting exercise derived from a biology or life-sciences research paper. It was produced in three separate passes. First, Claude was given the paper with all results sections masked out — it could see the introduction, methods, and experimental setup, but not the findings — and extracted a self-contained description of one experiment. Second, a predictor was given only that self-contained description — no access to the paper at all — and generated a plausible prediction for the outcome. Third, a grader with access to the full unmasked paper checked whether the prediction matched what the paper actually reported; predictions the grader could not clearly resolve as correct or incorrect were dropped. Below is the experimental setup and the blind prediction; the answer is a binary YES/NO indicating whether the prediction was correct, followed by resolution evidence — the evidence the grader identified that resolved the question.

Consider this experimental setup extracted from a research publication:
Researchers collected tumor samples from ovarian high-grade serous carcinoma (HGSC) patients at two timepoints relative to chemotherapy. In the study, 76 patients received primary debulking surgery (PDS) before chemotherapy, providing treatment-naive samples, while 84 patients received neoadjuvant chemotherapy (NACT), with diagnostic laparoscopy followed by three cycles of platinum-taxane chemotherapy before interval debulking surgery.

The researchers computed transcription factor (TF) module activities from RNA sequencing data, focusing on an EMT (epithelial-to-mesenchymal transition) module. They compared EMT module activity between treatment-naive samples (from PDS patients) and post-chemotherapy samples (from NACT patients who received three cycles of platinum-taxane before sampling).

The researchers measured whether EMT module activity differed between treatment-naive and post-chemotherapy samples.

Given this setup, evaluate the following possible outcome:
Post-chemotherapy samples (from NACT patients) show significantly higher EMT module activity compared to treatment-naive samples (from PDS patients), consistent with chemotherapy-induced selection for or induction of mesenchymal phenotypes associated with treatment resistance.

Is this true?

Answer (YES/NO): NO